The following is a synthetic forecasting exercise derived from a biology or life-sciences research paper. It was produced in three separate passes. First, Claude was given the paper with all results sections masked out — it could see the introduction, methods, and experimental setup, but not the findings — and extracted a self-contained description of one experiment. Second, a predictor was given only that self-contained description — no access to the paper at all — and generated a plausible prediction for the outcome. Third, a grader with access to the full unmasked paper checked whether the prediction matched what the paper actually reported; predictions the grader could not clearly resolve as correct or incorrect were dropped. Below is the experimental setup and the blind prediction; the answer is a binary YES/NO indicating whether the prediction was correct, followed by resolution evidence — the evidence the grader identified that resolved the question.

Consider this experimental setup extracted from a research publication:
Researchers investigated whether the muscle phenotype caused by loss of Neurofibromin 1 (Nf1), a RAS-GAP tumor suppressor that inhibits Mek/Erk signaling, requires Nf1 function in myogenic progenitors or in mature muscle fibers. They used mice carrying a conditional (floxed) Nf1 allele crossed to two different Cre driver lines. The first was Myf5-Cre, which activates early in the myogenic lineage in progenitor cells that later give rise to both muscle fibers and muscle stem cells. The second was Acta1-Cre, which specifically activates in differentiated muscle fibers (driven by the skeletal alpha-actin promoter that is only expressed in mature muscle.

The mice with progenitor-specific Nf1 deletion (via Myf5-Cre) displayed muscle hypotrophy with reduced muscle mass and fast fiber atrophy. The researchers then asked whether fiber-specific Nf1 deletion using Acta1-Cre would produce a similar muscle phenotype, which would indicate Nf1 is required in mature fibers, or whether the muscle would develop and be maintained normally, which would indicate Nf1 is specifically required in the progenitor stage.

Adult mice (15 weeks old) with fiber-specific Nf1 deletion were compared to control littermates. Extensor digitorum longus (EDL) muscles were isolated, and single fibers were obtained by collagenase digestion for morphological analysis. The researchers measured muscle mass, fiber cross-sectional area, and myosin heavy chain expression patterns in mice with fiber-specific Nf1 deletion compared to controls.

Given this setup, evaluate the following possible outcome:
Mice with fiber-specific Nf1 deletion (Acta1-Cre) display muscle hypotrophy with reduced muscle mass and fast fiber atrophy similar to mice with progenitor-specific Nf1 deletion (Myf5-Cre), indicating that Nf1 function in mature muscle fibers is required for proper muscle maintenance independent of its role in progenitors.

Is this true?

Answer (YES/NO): NO